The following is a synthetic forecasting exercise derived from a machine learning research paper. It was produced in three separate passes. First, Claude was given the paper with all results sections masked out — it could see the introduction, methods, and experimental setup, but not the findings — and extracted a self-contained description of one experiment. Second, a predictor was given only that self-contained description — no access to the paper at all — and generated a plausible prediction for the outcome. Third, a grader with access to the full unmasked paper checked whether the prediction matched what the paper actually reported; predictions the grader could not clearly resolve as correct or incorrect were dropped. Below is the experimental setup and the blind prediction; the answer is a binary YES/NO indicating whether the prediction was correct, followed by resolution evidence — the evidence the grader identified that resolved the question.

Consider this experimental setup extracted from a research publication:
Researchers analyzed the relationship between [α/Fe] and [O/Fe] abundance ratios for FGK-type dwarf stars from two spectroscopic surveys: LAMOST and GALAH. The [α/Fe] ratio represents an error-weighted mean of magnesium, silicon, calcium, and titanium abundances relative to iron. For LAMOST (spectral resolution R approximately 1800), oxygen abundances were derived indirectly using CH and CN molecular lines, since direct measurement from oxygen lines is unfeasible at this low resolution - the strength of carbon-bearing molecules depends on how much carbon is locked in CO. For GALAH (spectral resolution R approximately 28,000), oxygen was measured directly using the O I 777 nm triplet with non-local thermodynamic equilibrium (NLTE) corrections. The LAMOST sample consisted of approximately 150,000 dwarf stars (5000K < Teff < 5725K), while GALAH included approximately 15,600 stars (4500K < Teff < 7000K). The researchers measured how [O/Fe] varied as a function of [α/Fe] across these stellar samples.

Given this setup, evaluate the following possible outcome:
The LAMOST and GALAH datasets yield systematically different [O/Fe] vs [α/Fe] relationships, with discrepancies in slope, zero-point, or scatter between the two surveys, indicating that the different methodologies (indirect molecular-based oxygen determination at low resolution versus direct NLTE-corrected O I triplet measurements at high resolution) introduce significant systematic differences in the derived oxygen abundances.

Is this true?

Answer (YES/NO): NO